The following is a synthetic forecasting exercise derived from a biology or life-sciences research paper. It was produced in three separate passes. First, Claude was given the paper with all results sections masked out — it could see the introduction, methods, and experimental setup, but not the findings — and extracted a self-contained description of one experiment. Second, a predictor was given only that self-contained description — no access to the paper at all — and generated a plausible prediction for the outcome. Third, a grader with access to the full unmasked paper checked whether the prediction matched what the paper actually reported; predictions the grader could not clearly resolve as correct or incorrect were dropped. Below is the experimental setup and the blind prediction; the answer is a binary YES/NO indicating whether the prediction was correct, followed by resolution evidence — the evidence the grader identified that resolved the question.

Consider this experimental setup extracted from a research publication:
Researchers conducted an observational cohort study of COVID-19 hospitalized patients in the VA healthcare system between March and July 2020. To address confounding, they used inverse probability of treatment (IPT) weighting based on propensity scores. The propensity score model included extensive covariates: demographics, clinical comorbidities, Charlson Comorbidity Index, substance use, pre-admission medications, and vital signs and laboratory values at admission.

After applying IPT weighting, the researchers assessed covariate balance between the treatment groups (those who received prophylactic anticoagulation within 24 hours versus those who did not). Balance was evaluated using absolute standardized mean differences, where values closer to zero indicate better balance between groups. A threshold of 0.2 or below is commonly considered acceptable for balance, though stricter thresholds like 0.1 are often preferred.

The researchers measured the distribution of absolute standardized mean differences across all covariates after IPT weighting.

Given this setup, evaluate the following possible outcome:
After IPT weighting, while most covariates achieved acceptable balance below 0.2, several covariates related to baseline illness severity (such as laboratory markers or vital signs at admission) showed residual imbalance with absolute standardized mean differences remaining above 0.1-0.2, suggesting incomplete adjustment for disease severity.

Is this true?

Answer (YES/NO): NO